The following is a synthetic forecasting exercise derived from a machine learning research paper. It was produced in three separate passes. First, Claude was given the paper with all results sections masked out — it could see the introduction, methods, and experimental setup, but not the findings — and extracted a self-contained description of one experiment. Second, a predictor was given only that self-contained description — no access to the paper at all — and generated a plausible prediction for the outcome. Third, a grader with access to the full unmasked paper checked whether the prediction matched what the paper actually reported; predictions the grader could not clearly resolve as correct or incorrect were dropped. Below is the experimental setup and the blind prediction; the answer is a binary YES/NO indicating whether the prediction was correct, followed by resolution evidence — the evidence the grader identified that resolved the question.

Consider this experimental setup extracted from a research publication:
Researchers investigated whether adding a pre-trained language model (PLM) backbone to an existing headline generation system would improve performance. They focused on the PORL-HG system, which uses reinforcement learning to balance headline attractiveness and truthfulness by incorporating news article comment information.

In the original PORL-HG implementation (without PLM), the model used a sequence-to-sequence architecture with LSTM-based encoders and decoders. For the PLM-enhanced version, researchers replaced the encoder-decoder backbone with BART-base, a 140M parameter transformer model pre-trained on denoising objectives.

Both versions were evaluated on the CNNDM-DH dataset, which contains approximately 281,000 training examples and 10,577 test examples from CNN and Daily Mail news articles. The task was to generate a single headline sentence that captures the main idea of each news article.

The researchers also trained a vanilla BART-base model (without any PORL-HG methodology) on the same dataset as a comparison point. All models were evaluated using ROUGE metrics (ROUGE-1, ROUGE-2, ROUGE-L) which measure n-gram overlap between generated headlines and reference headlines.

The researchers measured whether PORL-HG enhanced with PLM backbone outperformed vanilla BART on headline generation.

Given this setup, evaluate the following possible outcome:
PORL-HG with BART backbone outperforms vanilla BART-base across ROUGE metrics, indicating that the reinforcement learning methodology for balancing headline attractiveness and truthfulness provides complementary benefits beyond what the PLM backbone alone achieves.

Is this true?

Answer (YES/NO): NO